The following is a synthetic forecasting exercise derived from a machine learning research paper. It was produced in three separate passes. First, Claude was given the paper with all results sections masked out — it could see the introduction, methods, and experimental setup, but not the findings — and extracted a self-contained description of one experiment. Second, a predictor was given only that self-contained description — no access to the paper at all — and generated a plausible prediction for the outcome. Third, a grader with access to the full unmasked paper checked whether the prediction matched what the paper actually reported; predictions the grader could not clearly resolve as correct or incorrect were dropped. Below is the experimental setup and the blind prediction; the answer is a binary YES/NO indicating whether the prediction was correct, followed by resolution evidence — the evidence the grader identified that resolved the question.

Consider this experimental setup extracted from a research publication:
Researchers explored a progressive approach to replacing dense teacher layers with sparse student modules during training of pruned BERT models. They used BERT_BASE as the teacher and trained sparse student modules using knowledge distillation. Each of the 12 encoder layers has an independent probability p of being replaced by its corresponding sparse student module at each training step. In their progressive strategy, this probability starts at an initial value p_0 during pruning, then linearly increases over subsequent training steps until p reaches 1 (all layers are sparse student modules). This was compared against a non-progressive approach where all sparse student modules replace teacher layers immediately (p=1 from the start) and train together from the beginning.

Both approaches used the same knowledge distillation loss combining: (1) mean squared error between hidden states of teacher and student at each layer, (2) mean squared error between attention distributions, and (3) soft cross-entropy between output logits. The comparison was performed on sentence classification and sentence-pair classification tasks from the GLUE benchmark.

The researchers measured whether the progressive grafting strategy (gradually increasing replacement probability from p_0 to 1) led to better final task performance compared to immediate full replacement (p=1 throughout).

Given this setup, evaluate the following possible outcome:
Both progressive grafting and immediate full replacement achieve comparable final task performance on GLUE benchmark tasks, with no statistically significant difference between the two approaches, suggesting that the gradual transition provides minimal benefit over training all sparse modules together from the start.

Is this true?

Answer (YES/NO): NO